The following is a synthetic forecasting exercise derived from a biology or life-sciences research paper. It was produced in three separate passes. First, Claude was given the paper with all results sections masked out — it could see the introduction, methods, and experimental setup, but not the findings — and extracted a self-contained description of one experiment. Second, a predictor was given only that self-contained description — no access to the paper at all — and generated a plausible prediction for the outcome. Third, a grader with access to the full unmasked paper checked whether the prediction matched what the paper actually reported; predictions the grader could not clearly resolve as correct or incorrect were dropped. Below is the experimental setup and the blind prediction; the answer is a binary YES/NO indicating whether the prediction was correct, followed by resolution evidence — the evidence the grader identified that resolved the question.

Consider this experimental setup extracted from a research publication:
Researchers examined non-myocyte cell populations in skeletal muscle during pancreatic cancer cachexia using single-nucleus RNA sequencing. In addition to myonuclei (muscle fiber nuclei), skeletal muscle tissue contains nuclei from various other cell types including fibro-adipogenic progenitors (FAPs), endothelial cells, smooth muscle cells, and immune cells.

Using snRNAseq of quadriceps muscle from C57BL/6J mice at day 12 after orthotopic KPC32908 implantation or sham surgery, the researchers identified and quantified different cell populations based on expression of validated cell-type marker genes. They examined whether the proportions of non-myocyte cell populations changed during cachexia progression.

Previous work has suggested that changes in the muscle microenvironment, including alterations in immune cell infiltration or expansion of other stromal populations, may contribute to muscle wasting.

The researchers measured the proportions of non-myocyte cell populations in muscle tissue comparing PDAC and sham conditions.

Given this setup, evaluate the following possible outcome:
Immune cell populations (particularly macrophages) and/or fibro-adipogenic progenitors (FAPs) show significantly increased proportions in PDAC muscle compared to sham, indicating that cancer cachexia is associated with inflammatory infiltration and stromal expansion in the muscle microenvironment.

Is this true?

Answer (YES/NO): NO